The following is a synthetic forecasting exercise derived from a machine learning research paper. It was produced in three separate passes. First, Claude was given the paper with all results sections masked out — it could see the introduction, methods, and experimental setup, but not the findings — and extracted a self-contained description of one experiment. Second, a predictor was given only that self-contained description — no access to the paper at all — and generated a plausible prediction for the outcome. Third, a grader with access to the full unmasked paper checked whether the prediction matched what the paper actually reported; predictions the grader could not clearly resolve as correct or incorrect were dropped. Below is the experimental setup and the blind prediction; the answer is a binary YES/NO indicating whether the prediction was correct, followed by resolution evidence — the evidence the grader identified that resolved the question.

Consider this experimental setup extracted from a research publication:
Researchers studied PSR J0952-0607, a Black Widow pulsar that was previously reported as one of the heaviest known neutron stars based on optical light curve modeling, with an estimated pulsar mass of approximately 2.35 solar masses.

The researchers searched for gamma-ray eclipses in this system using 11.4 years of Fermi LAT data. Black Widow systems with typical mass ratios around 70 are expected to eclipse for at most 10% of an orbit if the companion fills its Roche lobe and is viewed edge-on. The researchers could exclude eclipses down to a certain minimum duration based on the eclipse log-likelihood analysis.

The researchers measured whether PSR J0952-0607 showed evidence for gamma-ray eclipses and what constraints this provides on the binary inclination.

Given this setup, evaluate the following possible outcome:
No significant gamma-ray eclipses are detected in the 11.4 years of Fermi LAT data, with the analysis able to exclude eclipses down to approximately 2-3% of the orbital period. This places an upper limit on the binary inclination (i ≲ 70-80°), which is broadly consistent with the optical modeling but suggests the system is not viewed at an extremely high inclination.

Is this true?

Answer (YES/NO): NO